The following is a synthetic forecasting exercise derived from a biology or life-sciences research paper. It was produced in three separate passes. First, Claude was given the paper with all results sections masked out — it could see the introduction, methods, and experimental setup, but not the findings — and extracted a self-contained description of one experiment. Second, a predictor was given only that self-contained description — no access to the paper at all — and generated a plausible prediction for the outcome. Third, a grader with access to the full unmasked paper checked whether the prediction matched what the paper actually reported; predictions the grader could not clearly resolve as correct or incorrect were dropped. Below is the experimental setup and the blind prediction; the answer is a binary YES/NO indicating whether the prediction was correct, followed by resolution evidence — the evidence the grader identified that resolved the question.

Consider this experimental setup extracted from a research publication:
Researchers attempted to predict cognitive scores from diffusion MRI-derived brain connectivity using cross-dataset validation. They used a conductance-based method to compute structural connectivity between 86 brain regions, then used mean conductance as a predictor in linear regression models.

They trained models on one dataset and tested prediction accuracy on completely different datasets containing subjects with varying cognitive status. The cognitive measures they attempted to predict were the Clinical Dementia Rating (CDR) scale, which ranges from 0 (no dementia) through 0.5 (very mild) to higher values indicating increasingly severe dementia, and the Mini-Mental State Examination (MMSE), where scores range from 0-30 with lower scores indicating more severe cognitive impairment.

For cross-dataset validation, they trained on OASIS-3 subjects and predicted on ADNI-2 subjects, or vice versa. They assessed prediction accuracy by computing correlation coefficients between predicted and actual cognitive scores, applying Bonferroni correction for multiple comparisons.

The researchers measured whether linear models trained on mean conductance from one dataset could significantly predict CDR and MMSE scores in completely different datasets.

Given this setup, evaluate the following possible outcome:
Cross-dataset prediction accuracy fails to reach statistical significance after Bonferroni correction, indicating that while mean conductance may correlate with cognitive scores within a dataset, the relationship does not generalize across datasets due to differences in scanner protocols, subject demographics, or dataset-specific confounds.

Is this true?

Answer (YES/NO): NO